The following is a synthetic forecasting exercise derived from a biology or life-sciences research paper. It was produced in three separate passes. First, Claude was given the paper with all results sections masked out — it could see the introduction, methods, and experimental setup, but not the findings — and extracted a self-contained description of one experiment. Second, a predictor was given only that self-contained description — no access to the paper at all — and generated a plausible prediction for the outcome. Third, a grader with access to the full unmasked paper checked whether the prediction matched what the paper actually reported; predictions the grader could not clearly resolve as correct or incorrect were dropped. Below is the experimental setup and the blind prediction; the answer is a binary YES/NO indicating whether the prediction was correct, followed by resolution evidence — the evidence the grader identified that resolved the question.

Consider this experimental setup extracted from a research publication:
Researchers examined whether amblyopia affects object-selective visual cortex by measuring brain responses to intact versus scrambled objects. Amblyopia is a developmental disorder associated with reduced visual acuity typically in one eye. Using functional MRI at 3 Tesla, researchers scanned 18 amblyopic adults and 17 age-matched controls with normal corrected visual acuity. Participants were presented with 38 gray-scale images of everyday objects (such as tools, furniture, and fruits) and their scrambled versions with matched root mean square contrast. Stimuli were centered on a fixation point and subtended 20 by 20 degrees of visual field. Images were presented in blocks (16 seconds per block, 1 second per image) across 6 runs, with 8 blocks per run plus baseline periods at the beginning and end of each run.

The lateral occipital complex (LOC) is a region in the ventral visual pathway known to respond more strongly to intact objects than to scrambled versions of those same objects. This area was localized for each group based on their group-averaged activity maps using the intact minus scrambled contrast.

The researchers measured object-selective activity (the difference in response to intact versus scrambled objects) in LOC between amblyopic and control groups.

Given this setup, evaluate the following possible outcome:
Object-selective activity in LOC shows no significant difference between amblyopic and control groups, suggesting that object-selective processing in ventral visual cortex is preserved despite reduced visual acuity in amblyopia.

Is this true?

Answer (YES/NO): YES